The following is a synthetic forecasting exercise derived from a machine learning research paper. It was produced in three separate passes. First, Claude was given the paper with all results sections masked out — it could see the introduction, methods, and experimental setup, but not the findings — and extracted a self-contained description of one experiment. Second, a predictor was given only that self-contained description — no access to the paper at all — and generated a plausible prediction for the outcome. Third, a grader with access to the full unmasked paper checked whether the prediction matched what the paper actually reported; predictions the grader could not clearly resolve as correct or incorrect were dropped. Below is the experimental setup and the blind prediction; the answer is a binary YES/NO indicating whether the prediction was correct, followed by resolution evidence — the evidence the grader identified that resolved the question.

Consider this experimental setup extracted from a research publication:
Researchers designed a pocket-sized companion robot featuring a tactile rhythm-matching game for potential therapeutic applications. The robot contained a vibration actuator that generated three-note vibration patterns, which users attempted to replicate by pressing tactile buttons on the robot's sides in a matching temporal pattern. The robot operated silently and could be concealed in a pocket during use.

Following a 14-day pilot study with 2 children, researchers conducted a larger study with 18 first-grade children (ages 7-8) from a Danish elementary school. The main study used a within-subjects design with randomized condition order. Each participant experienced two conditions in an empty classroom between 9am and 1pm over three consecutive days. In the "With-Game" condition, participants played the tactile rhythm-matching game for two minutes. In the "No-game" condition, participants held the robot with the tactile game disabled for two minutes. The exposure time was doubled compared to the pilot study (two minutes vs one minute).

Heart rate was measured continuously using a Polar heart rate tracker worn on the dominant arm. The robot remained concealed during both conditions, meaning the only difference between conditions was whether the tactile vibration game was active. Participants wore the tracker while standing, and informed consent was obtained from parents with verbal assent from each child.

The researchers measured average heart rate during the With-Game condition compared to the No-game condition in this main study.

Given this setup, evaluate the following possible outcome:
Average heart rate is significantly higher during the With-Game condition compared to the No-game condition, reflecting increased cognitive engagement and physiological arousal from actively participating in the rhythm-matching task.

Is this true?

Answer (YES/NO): NO